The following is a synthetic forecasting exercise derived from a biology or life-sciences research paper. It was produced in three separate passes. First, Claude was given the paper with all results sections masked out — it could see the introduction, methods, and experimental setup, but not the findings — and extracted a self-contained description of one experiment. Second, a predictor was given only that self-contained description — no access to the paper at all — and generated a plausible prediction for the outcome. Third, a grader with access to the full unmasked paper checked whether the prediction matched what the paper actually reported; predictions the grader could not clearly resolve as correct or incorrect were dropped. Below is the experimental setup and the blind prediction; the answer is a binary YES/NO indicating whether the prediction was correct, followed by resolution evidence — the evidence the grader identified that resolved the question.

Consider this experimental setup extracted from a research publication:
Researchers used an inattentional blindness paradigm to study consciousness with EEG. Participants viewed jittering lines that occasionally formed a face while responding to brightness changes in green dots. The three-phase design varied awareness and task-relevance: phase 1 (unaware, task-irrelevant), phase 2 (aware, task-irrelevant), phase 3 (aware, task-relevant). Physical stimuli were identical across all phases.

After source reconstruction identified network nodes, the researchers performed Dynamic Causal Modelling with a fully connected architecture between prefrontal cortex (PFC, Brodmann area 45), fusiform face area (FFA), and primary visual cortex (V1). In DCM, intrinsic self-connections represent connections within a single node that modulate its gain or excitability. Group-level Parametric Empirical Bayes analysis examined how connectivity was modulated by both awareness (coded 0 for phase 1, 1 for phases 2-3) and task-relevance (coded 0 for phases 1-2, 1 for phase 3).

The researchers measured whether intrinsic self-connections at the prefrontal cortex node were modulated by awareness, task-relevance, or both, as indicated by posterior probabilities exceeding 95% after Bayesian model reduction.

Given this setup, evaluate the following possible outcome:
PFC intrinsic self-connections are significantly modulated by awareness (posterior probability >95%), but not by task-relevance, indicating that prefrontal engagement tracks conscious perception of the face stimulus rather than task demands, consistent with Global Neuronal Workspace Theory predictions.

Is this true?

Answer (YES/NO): NO